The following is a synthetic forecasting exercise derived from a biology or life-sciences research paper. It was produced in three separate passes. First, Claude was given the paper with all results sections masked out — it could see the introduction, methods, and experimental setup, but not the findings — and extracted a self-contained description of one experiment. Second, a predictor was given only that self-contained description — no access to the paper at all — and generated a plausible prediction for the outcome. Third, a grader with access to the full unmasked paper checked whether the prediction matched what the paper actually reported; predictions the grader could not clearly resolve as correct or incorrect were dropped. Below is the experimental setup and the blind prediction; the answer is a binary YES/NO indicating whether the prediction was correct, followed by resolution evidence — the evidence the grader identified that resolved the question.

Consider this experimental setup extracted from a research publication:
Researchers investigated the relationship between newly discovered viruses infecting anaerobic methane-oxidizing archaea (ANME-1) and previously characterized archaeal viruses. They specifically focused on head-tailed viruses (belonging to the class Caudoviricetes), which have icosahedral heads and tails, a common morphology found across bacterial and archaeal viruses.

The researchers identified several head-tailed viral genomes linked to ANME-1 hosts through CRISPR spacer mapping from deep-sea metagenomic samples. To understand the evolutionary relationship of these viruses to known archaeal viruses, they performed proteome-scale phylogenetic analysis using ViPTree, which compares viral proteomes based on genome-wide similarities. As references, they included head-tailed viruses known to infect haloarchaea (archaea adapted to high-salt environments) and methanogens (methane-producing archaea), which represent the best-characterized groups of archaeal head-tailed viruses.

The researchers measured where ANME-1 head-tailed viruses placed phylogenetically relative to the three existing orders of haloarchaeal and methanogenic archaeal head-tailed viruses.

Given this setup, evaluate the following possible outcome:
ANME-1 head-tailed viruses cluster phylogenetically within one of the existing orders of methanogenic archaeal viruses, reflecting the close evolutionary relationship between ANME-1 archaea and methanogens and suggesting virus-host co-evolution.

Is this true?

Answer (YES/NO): NO